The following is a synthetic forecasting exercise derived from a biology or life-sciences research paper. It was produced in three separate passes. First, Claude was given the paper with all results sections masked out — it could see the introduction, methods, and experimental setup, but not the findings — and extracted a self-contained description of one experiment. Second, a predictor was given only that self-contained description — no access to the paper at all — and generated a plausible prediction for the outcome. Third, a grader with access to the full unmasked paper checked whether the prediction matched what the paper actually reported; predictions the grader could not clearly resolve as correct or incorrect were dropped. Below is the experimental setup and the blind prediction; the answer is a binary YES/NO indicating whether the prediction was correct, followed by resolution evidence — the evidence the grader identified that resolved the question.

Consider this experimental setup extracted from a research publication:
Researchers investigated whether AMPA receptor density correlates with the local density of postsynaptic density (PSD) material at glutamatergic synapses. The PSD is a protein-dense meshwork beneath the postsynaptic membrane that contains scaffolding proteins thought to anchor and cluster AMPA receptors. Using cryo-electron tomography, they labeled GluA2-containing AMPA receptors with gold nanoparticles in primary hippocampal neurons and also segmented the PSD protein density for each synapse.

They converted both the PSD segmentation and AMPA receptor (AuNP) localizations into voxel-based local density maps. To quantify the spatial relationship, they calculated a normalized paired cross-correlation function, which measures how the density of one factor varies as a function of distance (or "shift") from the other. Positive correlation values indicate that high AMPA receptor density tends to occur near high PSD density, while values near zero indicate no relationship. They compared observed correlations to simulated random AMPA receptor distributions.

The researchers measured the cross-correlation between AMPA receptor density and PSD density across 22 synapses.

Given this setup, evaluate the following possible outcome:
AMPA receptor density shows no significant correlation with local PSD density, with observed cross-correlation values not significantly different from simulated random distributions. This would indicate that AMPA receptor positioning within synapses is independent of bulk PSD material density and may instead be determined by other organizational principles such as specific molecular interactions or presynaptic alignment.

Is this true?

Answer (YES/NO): NO